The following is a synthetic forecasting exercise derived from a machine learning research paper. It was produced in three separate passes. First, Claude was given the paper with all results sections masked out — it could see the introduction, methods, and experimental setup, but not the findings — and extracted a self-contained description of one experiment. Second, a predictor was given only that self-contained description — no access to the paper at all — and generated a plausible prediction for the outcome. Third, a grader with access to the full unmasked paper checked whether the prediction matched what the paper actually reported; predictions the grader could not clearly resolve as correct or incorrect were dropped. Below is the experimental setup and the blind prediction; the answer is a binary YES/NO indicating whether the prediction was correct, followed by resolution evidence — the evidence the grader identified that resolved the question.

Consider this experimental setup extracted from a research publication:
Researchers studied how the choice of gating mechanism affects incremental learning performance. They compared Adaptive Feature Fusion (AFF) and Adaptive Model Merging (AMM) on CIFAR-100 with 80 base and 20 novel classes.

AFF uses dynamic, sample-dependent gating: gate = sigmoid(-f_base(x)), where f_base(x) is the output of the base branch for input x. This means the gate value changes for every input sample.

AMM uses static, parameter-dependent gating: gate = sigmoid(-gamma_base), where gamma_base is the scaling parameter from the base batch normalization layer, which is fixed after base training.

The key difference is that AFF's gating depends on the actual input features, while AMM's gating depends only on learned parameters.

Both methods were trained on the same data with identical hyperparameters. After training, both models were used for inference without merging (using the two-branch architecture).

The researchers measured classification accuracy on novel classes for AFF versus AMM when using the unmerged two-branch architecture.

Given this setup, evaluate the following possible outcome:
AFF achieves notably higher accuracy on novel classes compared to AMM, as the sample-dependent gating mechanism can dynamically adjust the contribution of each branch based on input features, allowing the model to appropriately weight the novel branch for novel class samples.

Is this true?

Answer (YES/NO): NO